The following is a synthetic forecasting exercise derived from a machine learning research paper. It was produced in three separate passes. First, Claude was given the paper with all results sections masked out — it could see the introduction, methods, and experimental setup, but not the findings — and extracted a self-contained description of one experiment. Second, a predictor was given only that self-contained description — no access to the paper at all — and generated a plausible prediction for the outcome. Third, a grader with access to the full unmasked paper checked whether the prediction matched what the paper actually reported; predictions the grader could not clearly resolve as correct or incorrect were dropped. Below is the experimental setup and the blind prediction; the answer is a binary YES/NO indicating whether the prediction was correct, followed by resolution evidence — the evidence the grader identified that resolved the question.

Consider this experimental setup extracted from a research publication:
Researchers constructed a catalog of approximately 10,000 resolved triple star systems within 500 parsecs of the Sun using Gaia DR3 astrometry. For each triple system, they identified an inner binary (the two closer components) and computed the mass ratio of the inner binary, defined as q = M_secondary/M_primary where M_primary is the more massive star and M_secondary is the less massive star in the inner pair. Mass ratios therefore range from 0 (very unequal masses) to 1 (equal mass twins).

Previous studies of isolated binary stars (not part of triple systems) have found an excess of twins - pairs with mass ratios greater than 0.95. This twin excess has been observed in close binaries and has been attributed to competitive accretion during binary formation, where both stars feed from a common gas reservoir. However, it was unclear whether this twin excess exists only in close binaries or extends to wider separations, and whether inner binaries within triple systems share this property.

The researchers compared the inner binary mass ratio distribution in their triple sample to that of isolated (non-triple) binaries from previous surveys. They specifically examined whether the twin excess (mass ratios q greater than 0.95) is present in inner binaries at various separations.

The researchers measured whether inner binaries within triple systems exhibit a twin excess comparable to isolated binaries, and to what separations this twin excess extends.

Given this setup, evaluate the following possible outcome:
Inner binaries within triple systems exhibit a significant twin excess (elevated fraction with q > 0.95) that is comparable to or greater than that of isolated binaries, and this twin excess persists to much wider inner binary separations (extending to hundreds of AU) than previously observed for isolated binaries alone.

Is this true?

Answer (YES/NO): NO